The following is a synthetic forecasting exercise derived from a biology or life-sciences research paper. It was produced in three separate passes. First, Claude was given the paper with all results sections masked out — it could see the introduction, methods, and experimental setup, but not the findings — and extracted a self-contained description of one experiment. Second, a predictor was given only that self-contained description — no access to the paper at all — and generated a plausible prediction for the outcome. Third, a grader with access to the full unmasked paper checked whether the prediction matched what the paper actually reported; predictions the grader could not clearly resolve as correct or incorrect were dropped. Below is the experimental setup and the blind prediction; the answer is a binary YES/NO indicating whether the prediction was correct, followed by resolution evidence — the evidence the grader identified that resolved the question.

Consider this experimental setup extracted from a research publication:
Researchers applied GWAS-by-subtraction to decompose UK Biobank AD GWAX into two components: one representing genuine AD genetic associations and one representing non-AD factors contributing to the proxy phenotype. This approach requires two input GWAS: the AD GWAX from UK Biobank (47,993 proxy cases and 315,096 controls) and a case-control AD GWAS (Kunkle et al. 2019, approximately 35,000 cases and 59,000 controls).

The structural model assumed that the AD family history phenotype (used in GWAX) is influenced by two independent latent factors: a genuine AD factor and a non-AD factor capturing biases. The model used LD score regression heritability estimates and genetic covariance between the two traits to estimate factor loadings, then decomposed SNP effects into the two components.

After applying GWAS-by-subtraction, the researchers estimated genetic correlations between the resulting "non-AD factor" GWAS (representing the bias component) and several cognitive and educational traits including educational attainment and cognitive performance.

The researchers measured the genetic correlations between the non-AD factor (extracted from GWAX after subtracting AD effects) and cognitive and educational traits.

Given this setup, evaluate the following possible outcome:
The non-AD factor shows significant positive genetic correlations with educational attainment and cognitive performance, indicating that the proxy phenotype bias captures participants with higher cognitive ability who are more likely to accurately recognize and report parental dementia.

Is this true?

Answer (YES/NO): YES